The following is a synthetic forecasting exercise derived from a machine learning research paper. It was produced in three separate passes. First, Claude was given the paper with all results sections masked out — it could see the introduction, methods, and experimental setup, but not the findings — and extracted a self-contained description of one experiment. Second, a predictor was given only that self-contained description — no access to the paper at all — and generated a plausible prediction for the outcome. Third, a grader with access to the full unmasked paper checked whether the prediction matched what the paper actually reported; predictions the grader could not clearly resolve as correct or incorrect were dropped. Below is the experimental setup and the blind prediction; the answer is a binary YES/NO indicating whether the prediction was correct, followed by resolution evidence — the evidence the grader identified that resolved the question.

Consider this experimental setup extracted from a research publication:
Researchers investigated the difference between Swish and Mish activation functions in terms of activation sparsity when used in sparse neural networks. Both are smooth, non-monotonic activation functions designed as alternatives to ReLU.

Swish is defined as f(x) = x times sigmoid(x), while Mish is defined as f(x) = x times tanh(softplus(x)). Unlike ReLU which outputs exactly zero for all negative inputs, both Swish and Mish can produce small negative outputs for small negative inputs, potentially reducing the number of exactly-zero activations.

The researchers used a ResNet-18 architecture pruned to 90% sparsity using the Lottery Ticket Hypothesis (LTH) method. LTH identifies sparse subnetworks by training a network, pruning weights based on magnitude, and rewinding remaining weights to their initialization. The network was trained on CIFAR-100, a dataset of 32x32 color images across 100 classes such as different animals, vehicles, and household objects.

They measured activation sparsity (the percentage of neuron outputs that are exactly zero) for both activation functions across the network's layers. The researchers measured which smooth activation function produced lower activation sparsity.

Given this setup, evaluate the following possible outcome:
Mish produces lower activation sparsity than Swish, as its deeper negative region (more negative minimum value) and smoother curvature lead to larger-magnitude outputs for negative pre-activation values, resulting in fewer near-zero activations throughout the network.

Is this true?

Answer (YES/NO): NO